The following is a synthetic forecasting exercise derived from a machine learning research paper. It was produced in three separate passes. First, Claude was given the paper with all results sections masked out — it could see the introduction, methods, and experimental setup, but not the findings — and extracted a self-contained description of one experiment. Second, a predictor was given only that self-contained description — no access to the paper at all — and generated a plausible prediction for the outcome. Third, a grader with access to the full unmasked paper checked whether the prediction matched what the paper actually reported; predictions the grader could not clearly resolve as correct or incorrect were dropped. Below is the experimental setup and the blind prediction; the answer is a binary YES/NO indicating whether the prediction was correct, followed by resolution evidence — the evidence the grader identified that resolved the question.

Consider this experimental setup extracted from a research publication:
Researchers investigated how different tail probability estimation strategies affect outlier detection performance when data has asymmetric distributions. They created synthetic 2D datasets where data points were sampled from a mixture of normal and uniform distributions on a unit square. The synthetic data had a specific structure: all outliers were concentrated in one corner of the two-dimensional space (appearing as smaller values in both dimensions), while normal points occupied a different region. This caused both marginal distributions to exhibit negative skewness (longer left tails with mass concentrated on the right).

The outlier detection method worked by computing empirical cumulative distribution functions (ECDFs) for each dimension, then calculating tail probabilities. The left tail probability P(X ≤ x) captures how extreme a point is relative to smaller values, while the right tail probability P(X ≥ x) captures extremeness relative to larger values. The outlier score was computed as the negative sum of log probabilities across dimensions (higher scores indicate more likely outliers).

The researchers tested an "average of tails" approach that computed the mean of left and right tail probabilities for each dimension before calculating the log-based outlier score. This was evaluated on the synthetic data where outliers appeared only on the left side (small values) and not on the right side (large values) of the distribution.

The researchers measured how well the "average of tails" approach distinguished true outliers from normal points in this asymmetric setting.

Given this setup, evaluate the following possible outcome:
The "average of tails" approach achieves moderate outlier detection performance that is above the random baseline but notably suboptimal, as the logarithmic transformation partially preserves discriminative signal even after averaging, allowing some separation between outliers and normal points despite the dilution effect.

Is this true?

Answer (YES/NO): YES